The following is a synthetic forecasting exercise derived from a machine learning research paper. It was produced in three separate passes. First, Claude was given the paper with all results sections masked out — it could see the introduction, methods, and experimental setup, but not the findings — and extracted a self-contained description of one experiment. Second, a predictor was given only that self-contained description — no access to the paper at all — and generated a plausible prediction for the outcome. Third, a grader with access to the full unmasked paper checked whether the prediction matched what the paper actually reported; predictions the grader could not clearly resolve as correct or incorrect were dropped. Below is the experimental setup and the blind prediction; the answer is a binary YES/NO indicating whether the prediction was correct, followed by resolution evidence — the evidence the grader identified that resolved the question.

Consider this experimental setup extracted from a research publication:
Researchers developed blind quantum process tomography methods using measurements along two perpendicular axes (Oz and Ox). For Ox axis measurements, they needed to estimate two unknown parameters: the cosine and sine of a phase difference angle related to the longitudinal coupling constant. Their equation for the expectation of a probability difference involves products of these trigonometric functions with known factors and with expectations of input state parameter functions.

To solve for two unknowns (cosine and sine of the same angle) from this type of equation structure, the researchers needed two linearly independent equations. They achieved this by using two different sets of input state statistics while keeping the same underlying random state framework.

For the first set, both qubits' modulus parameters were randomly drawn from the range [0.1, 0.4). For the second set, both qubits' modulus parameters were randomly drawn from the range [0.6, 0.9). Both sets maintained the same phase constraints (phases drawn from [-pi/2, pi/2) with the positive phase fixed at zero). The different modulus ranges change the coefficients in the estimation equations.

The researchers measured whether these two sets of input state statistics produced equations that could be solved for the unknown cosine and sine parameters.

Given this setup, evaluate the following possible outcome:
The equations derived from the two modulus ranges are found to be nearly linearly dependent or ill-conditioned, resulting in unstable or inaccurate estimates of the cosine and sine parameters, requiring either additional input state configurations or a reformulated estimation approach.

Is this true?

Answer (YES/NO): NO